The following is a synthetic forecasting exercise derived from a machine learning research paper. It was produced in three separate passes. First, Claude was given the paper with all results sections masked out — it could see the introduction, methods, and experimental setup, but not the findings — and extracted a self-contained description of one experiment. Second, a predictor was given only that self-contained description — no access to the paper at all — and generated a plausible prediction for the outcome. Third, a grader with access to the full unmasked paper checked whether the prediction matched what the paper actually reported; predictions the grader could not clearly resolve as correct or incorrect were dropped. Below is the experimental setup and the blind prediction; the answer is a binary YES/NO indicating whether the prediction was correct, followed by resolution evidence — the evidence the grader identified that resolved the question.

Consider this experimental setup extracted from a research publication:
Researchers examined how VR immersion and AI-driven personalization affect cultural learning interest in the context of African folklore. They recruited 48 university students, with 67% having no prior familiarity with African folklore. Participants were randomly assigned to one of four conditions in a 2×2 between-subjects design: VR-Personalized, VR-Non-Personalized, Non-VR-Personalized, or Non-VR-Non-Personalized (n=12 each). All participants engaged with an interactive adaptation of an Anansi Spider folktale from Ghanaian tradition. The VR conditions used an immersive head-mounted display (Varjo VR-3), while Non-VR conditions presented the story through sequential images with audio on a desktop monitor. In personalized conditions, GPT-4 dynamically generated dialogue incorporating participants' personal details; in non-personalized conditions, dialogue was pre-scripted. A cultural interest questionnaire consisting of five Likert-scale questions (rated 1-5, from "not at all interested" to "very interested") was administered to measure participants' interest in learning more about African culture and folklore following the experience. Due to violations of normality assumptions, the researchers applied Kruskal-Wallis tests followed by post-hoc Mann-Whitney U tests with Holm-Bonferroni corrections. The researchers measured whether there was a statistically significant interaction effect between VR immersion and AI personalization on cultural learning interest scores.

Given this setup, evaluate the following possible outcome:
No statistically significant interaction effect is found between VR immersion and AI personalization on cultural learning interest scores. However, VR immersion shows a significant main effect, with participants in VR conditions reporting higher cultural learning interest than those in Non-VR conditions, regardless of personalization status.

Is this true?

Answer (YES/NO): YES